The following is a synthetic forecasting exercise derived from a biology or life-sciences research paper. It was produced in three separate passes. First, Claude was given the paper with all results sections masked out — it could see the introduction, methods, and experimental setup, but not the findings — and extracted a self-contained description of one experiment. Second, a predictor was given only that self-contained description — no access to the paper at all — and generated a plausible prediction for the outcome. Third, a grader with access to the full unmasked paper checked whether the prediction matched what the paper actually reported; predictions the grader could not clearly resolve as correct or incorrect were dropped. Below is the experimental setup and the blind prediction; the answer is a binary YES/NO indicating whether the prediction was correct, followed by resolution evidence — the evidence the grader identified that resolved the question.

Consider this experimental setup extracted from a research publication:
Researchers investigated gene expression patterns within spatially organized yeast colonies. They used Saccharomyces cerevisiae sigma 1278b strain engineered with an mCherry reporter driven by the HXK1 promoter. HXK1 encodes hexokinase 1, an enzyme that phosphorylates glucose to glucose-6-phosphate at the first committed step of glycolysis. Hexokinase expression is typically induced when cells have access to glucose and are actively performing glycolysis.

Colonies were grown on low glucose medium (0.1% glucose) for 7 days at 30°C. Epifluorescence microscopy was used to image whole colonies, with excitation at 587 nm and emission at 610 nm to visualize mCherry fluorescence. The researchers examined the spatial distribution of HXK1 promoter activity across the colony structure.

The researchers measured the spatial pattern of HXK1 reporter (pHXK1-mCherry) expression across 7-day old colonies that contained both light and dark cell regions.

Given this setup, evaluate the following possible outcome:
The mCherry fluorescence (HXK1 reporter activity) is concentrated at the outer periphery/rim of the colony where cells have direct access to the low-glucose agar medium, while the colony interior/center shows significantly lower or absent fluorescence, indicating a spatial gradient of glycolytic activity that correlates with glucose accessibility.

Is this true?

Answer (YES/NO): NO